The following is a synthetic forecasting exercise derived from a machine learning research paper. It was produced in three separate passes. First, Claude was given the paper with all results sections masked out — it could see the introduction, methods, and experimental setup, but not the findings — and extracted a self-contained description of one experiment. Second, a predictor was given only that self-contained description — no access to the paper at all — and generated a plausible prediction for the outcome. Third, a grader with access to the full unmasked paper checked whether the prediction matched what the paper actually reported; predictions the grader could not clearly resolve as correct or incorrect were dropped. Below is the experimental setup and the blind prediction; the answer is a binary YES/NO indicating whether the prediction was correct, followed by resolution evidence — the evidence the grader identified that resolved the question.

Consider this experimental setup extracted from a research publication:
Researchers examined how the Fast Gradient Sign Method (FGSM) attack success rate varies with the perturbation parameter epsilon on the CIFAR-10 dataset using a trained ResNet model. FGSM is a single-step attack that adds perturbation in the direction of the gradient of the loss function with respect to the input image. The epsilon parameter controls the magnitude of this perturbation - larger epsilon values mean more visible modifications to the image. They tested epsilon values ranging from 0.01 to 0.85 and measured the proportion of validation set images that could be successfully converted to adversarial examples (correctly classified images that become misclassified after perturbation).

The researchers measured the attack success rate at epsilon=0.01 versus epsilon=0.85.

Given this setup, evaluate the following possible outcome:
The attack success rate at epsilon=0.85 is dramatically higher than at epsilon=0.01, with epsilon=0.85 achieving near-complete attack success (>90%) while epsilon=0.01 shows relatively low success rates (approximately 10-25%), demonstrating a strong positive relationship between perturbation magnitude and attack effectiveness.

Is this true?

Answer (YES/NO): NO